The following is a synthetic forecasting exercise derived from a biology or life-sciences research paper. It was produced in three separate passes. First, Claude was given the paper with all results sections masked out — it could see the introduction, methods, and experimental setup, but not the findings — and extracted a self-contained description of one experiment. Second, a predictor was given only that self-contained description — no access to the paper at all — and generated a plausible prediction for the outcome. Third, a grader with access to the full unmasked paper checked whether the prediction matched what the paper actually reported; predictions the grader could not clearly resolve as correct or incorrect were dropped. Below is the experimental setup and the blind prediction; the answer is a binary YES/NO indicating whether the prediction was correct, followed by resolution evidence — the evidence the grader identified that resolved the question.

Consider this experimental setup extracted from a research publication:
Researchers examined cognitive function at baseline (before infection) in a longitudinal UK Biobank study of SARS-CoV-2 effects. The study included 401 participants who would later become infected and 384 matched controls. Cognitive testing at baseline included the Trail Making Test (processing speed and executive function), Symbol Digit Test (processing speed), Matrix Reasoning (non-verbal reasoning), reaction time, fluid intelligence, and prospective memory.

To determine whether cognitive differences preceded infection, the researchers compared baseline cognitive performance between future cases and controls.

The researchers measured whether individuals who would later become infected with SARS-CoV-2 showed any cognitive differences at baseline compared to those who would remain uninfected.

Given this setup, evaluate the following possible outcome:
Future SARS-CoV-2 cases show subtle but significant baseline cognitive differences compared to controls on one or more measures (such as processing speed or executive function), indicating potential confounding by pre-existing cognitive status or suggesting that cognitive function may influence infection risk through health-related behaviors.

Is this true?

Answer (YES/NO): NO